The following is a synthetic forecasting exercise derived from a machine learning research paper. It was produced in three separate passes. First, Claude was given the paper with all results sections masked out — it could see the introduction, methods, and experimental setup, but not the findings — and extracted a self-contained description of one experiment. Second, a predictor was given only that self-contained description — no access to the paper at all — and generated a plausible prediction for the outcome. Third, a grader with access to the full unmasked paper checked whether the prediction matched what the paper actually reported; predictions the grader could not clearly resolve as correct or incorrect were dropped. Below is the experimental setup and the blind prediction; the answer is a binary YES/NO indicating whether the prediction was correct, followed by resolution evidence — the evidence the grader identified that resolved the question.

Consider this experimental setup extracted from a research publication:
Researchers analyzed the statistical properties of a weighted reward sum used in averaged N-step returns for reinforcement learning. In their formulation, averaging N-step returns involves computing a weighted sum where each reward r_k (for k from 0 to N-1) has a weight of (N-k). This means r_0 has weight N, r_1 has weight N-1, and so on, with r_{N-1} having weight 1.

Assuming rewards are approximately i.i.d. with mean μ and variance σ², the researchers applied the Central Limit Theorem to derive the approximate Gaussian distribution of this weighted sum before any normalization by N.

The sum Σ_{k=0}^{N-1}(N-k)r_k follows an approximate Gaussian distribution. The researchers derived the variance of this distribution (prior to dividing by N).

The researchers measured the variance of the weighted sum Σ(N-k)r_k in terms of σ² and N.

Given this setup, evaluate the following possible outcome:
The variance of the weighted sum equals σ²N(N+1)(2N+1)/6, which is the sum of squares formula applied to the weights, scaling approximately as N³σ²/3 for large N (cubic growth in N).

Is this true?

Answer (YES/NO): YES